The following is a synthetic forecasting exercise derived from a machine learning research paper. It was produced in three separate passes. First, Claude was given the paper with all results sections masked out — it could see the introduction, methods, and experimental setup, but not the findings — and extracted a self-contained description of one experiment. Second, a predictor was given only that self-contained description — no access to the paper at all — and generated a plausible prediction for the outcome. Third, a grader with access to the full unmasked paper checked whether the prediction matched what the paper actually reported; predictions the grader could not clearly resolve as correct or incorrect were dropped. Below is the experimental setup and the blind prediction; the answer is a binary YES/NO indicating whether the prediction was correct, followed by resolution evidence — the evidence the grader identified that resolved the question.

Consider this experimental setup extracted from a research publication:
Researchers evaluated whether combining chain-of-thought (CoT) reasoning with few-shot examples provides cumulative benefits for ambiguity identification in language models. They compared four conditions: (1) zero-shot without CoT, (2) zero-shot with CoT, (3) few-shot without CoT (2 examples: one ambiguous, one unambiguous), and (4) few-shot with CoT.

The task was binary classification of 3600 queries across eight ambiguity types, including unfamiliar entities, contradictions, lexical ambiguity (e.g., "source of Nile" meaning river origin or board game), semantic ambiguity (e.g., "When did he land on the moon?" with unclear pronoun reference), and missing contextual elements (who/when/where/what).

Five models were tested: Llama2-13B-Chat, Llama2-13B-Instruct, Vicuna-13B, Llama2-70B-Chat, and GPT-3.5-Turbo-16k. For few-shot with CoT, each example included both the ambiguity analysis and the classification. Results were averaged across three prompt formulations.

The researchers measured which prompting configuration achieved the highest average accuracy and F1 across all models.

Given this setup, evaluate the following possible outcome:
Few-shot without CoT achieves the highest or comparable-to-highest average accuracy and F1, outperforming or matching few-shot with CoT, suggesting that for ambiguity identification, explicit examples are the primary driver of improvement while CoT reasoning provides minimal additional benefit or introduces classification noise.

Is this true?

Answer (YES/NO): NO